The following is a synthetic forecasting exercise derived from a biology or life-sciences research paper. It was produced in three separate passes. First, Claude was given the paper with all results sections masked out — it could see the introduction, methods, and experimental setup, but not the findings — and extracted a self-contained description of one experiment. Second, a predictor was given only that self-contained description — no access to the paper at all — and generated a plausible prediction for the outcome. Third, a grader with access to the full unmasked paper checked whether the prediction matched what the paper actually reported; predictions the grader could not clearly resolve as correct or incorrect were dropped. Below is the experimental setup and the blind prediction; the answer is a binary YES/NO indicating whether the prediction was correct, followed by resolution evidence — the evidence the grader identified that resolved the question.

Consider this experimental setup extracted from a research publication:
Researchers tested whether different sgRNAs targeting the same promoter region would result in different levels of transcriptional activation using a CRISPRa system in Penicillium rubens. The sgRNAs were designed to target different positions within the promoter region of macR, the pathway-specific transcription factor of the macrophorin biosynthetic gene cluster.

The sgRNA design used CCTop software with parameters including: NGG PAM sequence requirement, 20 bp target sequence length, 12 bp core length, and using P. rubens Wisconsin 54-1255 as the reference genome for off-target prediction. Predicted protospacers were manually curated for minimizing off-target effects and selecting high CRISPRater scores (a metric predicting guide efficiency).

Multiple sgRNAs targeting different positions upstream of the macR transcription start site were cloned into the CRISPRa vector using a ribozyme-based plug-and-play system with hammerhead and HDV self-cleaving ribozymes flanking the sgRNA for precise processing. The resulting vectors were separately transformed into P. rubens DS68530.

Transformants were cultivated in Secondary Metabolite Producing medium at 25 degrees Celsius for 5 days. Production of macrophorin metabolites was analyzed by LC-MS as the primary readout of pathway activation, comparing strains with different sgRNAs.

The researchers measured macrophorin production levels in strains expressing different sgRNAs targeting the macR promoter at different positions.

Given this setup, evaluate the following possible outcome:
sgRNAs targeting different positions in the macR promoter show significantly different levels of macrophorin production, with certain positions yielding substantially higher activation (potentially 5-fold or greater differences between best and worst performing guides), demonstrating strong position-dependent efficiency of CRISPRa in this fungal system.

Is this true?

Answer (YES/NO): YES